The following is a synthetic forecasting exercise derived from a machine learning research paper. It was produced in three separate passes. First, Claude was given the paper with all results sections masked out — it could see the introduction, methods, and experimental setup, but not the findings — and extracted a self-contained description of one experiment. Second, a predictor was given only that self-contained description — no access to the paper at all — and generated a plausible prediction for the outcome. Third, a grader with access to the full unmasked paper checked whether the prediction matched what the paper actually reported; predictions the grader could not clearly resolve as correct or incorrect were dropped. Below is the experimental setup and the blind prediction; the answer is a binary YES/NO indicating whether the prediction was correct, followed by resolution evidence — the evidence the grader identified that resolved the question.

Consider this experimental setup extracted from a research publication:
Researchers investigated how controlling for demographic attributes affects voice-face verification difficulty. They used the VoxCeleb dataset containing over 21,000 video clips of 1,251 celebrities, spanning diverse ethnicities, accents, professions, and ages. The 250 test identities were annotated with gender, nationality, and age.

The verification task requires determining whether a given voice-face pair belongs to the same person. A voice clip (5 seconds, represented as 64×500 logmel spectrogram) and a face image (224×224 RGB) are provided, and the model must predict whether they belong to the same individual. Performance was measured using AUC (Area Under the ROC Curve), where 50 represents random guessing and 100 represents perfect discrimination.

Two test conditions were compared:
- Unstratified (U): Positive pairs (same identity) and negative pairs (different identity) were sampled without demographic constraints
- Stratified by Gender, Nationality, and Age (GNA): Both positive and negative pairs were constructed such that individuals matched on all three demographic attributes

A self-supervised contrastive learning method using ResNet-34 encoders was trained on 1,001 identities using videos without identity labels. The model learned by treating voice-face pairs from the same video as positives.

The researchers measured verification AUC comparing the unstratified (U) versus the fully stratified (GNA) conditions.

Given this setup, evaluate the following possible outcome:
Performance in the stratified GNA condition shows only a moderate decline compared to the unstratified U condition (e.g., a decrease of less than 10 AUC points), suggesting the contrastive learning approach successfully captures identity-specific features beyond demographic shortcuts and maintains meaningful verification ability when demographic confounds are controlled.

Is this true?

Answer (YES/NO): NO